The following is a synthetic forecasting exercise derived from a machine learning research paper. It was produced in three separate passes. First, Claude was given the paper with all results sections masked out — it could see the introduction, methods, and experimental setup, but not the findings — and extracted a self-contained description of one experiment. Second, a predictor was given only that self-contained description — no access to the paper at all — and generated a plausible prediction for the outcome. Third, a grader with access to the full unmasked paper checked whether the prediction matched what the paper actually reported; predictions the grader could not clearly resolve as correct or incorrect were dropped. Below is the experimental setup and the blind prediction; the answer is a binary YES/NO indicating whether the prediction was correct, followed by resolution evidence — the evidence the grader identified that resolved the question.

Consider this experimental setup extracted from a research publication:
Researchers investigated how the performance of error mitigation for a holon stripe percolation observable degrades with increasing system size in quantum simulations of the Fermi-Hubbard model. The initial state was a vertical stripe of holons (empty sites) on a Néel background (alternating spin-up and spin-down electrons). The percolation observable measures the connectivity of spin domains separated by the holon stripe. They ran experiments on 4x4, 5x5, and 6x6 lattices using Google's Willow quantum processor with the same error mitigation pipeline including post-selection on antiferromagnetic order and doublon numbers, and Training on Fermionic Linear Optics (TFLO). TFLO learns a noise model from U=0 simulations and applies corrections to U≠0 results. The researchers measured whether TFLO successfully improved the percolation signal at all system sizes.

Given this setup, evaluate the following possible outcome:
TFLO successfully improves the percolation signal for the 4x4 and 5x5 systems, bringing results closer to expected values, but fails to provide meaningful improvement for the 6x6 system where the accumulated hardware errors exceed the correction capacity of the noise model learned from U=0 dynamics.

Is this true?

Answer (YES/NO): YES